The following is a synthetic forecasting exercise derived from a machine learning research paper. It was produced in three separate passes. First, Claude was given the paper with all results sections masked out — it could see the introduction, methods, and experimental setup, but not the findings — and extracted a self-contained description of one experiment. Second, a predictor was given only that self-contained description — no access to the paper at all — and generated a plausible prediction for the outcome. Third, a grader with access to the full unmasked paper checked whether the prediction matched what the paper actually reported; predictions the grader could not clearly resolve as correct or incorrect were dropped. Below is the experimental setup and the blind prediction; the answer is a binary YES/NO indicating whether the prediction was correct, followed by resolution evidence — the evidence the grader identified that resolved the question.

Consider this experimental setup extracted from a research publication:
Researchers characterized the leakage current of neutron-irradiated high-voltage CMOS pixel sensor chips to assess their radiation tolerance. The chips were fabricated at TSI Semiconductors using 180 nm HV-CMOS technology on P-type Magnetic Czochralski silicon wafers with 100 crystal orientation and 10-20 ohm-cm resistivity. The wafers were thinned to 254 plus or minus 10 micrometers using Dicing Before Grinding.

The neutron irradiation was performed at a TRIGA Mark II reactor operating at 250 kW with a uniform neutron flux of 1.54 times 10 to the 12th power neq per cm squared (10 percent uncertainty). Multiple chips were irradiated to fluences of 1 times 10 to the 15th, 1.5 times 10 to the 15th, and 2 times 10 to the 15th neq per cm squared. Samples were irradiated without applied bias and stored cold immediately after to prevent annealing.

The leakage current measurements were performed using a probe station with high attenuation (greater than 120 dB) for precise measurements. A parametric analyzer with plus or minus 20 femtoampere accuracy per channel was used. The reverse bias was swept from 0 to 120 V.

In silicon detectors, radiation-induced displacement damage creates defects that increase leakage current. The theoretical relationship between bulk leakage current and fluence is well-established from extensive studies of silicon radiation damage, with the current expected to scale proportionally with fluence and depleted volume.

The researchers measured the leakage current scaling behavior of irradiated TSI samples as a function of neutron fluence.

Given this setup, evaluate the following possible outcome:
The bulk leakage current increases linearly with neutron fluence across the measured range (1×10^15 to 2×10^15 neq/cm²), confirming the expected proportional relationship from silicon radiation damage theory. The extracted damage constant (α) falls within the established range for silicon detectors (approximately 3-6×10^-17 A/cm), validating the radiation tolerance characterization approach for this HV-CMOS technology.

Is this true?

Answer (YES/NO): NO